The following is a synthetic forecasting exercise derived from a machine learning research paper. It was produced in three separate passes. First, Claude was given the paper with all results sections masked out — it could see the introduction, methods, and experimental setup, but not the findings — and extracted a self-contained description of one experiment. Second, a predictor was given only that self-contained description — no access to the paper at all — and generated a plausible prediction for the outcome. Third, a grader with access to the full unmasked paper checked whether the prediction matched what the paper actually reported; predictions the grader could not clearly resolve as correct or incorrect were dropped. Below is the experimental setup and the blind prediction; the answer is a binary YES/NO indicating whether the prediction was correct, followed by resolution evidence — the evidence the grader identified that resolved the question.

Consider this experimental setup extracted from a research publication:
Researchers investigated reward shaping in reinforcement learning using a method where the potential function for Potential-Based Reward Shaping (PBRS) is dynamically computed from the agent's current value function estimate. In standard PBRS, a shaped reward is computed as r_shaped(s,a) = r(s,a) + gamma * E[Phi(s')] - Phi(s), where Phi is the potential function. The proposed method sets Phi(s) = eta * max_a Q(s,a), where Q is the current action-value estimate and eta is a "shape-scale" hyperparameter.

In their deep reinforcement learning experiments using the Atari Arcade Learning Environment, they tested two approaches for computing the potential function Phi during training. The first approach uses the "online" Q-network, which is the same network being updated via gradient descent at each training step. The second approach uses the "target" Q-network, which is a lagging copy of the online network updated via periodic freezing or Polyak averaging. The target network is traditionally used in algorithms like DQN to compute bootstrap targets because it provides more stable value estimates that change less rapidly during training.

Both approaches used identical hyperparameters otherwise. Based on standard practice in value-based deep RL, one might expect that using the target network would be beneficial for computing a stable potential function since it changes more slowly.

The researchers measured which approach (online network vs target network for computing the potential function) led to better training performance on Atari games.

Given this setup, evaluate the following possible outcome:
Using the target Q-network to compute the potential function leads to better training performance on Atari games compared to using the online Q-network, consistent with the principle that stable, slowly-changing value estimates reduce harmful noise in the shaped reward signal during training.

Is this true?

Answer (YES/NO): NO